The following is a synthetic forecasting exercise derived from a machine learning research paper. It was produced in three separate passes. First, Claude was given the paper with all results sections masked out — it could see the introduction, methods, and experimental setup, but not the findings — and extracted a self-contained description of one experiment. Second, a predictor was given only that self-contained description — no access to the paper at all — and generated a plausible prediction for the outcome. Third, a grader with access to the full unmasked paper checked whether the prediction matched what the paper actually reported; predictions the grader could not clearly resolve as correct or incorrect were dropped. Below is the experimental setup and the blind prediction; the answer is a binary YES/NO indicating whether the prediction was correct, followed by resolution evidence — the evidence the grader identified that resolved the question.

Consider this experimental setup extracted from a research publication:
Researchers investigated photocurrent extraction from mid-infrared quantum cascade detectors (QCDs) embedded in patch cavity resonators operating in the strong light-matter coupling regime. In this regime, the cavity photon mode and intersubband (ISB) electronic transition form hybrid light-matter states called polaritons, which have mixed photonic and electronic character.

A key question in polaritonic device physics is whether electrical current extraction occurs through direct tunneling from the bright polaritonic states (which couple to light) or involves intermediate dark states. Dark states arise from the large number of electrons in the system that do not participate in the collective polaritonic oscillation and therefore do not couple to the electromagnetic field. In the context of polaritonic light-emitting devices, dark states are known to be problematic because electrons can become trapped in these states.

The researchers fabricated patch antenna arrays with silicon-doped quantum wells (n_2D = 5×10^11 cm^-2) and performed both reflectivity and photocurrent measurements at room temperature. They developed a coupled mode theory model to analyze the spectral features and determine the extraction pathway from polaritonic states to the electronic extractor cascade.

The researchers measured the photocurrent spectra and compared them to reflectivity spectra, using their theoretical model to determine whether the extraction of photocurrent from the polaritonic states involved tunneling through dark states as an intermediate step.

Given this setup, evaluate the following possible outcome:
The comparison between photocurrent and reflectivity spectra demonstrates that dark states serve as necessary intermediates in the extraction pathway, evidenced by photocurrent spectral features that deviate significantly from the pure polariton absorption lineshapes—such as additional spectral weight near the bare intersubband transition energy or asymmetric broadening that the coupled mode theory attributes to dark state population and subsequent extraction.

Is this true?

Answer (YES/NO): NO